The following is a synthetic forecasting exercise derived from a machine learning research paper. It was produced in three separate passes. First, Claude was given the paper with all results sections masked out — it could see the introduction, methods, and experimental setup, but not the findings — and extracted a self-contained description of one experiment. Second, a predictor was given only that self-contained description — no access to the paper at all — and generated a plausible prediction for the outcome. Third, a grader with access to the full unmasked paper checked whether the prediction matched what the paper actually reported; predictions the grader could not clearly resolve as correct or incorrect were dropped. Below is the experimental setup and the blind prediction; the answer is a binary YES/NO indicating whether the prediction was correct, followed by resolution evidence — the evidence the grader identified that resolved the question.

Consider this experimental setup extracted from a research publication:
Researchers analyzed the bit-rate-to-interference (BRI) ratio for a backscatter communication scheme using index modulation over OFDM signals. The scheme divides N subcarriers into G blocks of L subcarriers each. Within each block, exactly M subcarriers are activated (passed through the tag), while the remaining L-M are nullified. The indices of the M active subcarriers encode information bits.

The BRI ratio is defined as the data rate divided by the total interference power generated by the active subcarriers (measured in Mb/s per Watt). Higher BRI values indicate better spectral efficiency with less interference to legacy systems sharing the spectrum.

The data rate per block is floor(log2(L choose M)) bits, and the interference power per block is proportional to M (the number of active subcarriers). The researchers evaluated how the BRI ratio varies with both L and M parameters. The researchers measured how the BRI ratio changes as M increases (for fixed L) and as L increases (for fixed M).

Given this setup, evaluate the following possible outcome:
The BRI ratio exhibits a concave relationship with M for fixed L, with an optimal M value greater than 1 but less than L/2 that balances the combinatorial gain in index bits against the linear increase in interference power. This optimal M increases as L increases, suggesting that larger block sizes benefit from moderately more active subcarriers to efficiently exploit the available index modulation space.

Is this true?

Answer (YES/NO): NO